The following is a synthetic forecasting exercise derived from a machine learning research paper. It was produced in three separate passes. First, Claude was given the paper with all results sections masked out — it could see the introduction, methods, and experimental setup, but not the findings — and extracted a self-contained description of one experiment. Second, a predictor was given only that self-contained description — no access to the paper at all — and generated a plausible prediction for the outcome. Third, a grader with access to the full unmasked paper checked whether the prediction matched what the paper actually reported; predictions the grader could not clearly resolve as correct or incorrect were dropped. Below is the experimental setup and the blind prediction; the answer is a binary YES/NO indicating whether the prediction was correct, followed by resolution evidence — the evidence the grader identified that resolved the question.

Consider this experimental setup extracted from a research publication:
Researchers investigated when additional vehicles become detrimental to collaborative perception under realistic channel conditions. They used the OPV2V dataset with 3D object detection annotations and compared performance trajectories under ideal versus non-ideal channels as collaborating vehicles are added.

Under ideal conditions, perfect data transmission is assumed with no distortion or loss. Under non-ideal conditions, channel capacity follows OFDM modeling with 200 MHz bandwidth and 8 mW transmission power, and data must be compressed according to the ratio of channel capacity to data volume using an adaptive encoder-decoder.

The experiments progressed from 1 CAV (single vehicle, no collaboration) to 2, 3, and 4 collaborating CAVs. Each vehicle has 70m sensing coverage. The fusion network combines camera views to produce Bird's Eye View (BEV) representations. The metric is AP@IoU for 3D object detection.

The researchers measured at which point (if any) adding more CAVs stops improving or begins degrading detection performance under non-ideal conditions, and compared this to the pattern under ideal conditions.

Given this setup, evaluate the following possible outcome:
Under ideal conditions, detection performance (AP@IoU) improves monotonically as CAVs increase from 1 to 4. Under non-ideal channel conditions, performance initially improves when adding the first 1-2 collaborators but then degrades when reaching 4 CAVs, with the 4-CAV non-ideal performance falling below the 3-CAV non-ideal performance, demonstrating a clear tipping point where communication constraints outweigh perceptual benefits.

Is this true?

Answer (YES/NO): YES